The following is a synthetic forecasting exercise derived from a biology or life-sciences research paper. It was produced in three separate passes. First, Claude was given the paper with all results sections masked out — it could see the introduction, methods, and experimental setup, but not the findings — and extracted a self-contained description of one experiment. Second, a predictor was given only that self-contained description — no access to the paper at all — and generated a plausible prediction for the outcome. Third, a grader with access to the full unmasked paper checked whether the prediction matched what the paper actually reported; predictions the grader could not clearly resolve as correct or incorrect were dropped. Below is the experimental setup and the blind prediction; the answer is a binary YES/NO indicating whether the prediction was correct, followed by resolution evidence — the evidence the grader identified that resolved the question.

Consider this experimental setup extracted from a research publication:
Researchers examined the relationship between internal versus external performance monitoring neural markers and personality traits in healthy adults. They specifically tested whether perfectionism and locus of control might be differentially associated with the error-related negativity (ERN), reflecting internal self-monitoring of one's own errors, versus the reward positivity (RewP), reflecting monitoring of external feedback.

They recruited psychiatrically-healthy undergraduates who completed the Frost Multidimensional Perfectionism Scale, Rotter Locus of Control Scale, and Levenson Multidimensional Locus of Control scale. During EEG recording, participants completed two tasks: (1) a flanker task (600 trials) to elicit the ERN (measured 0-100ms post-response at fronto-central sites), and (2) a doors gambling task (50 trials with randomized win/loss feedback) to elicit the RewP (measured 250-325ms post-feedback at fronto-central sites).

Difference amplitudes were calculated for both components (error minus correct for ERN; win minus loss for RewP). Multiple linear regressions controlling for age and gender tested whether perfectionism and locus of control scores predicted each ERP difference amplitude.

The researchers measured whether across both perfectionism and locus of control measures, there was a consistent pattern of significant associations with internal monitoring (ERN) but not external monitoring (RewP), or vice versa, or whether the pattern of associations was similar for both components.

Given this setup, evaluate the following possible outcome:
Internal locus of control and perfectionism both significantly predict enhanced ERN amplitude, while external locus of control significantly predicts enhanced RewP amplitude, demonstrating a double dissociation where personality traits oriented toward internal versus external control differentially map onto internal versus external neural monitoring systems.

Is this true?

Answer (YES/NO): NO